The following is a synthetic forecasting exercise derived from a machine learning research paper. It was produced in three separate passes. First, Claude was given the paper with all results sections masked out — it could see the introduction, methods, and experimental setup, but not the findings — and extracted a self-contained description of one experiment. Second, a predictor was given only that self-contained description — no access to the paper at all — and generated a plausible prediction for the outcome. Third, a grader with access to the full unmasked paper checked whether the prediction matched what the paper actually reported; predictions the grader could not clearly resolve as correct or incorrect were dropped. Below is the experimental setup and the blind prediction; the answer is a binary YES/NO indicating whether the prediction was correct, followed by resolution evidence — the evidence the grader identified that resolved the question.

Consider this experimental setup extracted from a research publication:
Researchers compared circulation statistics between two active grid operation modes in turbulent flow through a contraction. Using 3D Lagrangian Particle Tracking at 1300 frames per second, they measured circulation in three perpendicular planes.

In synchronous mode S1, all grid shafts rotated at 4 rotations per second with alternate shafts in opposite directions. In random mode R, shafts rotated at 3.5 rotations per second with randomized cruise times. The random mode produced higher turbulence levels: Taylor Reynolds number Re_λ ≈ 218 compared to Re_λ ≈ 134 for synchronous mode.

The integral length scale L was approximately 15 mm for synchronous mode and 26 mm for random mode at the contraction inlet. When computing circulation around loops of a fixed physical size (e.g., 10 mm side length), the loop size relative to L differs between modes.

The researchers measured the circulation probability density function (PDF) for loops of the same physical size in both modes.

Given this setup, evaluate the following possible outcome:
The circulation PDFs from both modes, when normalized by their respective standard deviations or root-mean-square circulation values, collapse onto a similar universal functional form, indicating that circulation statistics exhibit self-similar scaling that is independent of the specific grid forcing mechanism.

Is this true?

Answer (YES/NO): NO